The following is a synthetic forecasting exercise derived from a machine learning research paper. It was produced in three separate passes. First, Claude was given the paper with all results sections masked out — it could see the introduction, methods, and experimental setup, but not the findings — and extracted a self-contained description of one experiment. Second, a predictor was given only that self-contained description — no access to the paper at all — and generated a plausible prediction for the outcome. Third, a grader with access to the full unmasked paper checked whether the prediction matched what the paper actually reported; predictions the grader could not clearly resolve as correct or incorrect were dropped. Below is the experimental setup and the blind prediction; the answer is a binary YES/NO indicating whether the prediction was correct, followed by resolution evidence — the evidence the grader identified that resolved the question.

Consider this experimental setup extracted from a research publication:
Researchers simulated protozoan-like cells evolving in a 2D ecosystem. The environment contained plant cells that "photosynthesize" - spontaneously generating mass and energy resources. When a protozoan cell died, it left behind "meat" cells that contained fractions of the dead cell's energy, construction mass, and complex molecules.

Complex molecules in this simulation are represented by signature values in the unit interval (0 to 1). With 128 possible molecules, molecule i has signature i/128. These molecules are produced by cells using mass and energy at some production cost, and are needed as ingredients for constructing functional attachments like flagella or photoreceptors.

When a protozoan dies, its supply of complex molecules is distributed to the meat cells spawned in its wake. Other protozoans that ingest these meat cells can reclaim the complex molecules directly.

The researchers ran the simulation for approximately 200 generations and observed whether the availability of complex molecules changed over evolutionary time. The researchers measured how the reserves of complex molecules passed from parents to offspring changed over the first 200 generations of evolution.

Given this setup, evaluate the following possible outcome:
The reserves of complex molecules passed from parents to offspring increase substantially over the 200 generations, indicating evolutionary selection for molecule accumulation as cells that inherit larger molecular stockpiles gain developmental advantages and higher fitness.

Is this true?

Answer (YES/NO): YES